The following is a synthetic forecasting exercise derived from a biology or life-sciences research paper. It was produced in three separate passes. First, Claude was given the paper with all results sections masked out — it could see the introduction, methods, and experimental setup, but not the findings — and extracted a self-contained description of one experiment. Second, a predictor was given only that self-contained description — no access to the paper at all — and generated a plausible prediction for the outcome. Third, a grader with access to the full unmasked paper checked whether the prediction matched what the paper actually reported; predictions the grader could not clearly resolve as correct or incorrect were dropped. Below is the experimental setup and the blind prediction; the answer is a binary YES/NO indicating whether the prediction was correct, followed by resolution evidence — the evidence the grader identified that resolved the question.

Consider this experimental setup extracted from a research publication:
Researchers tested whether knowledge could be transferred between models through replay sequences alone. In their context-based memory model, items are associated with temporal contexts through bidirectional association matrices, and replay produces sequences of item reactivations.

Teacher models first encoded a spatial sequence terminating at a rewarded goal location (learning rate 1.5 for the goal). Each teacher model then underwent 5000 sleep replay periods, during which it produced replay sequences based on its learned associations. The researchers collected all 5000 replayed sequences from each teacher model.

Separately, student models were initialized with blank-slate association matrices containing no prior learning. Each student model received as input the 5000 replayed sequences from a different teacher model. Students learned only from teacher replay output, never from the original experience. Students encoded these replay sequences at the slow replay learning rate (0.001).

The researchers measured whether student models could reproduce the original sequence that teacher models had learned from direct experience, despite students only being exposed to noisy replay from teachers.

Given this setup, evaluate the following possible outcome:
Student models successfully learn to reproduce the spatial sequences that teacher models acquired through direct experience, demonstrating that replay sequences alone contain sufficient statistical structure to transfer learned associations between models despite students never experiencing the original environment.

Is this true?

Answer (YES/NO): YES